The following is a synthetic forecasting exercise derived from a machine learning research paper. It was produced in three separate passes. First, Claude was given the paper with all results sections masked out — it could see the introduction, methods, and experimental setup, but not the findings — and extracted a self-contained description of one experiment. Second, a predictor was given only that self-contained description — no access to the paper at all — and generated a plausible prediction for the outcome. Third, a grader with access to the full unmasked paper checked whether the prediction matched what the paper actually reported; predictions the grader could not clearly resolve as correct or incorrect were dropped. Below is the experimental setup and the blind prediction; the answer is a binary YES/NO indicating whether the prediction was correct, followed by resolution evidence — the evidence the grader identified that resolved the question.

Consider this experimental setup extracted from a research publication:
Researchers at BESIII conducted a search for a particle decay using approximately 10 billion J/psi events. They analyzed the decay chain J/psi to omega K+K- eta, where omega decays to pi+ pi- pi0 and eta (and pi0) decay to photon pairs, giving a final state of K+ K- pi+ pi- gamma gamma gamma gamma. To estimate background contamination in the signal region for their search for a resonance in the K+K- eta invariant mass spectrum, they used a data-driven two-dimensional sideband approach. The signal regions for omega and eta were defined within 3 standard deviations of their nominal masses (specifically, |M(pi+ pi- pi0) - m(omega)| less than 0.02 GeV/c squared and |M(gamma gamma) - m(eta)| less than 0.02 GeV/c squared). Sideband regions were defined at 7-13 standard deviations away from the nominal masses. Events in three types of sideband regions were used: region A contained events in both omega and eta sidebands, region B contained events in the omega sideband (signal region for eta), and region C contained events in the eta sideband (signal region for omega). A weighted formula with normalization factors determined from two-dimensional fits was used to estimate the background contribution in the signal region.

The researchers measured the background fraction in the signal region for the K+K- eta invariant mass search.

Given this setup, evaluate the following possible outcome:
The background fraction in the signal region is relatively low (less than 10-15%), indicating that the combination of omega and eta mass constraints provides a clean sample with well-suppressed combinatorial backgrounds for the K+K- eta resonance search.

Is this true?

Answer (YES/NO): NO